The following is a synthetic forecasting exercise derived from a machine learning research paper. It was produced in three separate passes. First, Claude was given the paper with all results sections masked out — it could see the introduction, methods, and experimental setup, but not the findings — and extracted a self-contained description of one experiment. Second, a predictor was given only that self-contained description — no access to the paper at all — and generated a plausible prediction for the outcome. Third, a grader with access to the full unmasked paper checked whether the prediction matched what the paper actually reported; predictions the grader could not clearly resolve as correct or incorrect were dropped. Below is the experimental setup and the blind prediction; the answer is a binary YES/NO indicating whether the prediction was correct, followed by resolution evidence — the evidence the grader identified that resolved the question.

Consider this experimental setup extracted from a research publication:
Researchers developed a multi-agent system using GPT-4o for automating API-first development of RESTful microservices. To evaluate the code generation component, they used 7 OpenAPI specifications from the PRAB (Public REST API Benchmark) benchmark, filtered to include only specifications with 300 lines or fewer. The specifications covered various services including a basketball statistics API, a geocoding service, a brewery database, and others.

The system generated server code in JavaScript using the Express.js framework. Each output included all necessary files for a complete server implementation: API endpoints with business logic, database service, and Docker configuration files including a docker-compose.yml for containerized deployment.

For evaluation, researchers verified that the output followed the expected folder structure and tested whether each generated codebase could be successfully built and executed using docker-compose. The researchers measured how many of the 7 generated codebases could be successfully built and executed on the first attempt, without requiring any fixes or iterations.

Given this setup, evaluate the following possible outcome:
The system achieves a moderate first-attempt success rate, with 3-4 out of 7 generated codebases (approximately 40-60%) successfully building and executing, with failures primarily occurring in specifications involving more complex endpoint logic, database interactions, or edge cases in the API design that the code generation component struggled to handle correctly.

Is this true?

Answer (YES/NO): NO